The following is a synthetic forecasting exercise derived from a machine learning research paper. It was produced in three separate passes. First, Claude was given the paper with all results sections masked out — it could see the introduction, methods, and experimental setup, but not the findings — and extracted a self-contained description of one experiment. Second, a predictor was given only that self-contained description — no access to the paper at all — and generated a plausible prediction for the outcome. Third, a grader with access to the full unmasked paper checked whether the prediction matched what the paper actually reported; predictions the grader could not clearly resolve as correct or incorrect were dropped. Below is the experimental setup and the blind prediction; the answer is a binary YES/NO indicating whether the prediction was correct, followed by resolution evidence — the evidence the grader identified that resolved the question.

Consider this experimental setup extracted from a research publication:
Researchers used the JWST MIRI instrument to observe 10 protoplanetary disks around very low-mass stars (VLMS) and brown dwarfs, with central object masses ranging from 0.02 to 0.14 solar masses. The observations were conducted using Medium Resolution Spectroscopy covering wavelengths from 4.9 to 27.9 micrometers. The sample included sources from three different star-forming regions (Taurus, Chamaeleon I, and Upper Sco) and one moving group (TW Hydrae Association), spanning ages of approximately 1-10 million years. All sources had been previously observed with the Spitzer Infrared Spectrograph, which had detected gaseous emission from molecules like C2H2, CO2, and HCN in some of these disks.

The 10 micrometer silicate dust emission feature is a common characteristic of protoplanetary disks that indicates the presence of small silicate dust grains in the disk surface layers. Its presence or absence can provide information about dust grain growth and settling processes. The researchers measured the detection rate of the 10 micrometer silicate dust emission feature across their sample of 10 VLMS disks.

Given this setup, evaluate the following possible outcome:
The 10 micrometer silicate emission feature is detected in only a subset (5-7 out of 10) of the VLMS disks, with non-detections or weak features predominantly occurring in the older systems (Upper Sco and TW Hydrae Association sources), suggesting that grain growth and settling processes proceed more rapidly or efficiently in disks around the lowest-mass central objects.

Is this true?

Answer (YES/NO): NO